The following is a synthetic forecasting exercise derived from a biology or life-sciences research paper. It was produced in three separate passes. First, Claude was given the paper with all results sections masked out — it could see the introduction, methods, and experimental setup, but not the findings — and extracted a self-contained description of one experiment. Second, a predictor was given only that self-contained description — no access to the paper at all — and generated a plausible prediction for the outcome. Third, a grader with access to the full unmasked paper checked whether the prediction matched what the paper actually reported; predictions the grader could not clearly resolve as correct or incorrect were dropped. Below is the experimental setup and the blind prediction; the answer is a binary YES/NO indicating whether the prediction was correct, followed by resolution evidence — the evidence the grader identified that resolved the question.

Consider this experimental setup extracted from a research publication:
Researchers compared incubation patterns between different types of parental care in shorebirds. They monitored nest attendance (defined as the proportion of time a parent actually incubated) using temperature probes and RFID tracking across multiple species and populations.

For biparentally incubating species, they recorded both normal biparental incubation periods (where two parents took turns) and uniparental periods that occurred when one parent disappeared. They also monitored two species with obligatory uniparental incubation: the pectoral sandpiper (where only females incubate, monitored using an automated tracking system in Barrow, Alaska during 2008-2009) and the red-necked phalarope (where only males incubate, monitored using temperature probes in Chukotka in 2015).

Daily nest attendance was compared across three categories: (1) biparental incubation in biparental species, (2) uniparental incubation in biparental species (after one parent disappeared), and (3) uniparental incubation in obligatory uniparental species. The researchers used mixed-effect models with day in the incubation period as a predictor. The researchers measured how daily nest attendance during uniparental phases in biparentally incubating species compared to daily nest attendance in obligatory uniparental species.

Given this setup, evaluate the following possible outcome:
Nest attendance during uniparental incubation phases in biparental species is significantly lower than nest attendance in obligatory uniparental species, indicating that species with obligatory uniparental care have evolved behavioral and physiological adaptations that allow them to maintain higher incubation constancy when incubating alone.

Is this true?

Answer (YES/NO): NO